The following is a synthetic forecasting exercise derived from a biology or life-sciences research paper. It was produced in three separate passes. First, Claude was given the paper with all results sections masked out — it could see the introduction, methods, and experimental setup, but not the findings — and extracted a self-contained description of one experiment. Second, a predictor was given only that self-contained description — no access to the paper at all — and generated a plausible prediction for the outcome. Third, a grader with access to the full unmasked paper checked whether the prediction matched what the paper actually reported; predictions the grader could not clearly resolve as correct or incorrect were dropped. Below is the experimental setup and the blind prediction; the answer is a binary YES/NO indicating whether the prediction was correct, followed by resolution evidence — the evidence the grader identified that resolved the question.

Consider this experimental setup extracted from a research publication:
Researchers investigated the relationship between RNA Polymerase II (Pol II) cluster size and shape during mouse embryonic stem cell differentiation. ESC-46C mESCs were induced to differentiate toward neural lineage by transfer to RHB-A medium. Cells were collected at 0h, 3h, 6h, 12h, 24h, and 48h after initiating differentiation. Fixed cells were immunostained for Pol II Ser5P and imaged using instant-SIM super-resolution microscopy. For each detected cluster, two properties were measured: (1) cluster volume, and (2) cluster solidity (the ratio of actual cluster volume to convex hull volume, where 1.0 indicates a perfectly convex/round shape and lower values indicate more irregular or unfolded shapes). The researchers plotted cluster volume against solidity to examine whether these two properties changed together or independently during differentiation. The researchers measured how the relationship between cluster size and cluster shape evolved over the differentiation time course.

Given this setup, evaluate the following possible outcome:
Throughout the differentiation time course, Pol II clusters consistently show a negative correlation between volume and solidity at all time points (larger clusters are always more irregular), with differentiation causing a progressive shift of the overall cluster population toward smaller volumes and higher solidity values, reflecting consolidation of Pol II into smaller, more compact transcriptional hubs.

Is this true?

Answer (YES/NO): NO